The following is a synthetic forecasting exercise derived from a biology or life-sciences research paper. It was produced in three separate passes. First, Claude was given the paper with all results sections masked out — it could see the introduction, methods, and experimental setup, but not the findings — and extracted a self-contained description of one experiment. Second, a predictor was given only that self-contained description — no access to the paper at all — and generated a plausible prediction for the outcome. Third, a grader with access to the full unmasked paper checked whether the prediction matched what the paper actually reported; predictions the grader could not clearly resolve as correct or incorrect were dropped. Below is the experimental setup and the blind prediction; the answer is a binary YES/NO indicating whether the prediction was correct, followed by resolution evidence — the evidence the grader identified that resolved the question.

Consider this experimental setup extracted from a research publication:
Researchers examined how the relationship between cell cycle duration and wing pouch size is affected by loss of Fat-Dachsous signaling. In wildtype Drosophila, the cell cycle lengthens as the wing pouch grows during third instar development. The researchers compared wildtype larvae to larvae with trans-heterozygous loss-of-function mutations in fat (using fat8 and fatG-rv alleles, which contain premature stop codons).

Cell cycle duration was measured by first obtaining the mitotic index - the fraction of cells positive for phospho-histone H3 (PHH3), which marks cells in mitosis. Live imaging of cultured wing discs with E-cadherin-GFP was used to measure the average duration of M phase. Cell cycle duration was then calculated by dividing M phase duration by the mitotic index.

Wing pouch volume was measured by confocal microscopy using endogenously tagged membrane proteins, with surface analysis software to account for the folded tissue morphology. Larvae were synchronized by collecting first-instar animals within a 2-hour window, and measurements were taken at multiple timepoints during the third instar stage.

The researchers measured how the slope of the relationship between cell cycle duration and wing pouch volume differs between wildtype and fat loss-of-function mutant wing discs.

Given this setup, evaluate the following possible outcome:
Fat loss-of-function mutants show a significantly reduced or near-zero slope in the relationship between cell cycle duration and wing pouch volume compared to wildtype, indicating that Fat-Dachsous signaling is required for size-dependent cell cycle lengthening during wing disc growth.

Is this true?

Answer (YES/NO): YES